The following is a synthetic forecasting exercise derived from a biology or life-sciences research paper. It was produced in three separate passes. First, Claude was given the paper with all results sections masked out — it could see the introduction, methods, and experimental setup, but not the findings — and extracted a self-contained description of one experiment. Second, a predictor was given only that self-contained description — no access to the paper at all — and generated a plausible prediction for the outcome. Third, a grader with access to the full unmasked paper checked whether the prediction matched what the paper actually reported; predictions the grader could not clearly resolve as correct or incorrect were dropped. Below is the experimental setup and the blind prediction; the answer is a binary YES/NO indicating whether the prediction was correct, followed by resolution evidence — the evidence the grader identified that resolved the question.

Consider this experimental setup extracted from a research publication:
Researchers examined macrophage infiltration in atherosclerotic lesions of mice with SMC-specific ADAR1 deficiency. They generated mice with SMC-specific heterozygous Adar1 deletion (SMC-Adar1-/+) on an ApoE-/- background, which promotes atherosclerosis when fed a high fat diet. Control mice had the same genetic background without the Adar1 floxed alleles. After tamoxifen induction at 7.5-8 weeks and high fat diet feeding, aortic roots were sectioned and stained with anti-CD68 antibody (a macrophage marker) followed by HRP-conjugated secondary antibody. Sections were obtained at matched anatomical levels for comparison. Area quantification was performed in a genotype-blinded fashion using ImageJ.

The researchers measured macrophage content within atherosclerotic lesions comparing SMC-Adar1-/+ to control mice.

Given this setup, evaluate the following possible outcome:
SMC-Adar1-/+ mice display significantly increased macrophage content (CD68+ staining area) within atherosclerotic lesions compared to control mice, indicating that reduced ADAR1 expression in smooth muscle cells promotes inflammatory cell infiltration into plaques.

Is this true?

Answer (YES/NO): NO